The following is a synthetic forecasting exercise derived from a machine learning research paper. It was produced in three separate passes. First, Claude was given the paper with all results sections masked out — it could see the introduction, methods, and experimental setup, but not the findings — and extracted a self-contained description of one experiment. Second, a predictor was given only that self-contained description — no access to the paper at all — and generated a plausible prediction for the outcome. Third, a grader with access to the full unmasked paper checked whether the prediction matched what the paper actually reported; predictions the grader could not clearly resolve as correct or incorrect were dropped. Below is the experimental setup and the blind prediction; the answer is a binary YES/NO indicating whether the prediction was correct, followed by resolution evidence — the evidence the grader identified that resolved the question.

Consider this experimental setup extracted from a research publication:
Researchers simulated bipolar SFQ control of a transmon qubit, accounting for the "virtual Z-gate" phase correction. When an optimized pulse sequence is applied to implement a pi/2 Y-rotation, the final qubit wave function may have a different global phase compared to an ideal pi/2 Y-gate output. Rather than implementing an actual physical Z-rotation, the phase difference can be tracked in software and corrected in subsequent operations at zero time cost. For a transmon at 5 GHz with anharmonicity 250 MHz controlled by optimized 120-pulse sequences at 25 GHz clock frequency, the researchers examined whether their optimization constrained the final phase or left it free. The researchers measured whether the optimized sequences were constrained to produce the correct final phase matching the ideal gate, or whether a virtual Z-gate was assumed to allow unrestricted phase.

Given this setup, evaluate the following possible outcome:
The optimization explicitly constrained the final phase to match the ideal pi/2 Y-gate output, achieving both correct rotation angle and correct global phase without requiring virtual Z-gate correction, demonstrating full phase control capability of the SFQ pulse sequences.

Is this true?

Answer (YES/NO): NO